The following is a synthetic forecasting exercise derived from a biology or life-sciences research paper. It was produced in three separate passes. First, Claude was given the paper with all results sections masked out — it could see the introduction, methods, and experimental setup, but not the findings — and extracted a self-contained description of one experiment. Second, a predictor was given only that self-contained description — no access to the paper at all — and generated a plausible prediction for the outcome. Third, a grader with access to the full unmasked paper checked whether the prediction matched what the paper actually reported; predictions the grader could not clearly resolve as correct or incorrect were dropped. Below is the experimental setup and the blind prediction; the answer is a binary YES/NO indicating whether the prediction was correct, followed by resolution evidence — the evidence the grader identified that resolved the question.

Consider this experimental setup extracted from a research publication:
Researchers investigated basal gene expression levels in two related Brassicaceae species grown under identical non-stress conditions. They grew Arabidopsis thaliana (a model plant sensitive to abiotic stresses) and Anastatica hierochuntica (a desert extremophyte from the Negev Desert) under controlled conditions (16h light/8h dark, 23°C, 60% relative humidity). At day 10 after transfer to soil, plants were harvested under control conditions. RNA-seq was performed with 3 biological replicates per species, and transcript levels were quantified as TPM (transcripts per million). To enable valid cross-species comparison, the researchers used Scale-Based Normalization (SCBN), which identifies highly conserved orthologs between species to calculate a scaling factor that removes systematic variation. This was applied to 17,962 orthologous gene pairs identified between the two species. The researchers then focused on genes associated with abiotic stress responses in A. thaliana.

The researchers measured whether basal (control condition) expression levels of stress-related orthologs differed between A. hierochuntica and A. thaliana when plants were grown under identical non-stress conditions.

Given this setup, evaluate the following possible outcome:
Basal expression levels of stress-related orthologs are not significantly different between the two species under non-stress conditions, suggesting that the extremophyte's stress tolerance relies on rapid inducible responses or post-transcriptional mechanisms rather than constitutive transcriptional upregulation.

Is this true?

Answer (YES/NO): NO